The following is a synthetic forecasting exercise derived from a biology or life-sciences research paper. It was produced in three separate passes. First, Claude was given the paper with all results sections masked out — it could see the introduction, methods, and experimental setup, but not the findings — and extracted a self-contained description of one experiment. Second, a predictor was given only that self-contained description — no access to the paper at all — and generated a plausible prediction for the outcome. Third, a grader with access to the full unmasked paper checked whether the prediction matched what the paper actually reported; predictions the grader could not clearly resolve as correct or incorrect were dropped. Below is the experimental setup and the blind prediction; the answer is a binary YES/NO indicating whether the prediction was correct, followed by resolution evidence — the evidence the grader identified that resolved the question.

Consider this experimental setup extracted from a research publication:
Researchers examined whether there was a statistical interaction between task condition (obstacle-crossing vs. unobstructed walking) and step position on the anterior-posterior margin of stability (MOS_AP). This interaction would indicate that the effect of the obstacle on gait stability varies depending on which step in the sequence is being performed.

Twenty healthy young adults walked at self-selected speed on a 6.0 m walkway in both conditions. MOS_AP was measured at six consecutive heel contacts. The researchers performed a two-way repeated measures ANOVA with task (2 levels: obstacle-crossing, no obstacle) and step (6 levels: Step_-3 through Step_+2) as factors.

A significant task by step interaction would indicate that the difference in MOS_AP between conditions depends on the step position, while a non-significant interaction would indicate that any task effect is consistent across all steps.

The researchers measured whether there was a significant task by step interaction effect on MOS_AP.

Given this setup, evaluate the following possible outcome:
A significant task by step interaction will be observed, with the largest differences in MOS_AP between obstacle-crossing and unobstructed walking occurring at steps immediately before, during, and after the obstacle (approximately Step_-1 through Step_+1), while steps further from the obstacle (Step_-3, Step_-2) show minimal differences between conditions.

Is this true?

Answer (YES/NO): NO